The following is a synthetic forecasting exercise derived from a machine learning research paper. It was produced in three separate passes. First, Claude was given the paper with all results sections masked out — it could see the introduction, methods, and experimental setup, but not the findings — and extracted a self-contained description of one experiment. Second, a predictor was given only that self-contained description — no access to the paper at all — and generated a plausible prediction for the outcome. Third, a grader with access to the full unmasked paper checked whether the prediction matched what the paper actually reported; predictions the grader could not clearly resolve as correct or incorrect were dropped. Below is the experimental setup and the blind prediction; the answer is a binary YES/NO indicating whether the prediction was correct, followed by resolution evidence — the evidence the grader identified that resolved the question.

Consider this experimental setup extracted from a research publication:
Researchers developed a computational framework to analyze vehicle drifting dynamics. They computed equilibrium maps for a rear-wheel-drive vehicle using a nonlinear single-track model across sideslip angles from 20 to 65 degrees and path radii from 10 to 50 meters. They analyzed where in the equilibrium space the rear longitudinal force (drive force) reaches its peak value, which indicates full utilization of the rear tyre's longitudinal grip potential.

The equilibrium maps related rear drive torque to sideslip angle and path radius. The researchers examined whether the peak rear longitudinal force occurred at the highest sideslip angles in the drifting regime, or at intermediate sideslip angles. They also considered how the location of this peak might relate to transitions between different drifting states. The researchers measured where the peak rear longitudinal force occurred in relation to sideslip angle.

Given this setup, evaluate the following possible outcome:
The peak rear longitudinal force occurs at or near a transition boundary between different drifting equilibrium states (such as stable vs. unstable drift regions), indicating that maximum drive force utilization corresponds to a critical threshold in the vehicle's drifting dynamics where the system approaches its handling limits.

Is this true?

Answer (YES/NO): YES